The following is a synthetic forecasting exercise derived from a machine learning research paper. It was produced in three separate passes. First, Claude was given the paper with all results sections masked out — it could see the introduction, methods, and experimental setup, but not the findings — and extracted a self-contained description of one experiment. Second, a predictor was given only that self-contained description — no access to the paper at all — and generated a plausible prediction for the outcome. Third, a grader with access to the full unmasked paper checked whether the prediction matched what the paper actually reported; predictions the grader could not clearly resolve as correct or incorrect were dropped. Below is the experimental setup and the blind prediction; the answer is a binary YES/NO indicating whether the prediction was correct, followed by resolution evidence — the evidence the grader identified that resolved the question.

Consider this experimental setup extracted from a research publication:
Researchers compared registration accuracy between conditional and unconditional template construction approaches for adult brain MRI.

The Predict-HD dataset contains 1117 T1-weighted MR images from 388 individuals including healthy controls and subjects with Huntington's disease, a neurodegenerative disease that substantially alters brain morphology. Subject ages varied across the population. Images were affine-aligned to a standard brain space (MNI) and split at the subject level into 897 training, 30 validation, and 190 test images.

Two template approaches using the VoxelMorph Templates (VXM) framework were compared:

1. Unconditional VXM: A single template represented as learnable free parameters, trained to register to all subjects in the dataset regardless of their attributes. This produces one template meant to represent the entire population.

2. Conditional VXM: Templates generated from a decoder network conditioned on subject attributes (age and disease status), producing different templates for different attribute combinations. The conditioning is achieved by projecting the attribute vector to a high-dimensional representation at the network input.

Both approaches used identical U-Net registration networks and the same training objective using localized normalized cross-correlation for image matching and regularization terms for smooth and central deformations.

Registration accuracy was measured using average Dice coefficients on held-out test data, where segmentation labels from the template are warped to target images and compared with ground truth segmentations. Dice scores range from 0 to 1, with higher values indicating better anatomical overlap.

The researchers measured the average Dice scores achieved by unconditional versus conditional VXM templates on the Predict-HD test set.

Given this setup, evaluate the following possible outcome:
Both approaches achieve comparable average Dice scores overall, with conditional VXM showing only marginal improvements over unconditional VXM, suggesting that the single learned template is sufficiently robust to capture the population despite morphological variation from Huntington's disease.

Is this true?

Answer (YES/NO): NO